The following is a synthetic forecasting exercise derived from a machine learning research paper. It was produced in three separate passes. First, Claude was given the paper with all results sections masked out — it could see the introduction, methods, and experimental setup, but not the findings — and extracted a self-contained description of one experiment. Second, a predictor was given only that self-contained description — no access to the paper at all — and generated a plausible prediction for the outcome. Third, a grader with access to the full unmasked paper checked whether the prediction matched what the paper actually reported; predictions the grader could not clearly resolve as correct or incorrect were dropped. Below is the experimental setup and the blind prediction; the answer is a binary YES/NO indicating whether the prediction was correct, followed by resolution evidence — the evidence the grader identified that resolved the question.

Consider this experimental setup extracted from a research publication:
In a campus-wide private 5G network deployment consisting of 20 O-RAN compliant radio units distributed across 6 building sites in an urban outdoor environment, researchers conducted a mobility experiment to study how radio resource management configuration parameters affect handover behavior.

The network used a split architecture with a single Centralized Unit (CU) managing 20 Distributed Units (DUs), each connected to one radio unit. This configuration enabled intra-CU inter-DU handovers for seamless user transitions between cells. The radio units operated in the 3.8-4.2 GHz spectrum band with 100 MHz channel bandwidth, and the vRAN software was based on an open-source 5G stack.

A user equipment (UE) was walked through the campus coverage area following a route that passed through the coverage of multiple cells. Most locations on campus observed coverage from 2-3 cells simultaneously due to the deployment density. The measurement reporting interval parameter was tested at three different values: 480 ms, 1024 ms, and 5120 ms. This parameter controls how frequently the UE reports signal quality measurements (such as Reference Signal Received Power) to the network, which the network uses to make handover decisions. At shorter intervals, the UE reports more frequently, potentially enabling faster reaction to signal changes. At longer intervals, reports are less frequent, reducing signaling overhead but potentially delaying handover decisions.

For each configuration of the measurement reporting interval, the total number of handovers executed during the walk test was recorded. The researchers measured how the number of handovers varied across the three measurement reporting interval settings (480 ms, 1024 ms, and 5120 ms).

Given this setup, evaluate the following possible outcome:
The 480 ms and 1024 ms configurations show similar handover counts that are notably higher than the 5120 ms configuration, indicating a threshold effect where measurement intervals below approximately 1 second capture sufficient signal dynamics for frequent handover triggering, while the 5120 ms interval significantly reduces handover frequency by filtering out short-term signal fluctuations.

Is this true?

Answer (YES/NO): NO